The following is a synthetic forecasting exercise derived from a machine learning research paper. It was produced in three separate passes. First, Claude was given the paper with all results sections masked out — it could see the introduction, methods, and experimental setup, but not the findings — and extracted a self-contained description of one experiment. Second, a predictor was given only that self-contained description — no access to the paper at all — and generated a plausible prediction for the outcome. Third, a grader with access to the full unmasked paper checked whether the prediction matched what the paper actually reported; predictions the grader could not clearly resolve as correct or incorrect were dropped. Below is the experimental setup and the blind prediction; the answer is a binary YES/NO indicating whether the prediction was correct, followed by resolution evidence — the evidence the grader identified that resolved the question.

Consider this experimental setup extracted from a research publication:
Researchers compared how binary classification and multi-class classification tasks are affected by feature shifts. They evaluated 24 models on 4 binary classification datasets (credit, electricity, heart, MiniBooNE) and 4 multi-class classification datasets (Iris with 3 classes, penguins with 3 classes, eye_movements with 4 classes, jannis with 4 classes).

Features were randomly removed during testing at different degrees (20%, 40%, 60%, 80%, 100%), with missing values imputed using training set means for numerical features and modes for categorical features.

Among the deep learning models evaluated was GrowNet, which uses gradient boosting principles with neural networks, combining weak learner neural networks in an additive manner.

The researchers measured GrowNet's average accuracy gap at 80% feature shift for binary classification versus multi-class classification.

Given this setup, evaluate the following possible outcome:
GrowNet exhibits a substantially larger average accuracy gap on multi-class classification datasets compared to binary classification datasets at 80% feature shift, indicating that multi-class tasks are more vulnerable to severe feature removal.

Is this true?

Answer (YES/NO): NO